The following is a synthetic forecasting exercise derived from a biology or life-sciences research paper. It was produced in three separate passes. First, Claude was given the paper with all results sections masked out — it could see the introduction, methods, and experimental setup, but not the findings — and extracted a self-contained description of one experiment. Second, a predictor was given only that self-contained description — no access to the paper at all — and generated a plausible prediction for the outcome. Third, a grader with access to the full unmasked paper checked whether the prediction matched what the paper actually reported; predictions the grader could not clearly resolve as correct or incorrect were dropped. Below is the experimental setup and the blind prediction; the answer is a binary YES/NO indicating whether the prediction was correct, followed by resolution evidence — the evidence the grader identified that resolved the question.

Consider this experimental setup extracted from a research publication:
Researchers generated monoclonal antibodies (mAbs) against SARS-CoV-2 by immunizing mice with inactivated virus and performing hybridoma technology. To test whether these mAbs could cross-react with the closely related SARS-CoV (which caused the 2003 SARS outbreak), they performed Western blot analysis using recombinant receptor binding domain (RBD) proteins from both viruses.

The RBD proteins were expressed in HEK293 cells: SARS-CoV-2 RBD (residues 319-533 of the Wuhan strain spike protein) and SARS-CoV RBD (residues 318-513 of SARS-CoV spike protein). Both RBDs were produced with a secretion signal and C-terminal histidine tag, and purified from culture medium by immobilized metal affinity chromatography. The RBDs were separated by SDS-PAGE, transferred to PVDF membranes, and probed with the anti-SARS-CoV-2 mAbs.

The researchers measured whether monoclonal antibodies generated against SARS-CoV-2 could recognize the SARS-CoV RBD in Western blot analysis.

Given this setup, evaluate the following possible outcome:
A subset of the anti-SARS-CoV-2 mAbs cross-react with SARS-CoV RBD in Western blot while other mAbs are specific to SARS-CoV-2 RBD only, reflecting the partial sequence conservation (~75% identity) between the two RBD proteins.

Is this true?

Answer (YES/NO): NO